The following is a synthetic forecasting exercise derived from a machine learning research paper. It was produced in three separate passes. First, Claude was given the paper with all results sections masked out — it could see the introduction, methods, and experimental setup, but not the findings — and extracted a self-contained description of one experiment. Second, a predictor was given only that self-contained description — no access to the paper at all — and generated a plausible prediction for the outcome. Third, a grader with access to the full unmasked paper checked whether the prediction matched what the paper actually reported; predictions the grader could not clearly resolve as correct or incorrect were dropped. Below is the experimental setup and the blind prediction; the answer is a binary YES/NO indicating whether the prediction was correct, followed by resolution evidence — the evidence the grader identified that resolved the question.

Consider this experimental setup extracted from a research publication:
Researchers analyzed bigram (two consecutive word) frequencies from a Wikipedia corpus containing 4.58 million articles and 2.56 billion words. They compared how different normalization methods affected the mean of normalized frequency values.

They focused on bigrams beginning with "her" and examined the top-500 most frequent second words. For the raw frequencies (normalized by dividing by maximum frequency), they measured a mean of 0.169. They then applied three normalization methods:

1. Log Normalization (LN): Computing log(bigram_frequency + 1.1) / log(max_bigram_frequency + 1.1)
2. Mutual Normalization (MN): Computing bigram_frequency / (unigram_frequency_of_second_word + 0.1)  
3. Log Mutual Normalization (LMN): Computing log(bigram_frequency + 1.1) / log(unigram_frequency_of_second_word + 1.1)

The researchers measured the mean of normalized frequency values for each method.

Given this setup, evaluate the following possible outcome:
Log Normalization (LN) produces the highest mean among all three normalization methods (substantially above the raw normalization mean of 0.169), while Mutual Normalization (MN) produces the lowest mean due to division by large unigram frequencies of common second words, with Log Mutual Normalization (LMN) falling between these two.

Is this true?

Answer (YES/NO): YES